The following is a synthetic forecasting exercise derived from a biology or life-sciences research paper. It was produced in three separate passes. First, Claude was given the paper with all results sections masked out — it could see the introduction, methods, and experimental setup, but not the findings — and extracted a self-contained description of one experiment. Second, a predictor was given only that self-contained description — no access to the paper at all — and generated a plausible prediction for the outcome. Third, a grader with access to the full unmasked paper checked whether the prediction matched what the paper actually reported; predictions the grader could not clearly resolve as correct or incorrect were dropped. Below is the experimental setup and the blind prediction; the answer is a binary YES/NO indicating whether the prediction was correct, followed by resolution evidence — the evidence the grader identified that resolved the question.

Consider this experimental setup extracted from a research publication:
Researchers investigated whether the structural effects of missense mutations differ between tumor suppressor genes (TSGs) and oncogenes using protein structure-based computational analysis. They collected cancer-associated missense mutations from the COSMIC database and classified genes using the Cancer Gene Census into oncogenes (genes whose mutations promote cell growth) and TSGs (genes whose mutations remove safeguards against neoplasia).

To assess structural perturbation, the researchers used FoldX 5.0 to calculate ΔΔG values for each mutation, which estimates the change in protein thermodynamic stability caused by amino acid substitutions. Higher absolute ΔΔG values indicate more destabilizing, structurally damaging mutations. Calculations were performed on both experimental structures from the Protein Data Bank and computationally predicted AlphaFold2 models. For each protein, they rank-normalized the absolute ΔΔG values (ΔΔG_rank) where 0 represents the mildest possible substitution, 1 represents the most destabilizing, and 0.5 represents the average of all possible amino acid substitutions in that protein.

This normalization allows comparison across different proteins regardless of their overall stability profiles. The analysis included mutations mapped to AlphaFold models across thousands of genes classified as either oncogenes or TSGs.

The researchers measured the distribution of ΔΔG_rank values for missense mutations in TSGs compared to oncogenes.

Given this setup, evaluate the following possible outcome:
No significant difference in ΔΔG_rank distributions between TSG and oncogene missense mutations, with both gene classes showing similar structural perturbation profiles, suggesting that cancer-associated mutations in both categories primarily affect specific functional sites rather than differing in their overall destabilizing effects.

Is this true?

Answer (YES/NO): NO